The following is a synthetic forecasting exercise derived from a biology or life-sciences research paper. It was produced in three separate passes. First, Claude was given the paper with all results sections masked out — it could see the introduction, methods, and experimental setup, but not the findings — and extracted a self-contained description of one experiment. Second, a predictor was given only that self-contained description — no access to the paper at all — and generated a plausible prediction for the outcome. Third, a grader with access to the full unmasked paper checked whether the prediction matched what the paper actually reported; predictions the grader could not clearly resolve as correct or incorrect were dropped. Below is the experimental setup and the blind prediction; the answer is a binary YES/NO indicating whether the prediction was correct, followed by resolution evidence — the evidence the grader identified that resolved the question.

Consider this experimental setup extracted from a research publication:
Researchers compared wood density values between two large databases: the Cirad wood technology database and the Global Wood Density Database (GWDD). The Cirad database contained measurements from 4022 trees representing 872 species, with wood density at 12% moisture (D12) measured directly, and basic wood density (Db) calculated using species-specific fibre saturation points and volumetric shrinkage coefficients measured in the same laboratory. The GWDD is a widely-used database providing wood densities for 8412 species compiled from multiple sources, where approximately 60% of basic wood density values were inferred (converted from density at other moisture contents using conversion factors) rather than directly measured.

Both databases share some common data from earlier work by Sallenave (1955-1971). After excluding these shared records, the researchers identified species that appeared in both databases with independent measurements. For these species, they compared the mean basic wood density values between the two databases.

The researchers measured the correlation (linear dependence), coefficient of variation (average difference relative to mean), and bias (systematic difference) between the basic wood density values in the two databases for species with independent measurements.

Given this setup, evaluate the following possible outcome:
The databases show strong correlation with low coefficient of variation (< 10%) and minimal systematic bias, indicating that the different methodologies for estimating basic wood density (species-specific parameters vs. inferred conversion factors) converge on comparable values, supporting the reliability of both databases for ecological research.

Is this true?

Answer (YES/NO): NO